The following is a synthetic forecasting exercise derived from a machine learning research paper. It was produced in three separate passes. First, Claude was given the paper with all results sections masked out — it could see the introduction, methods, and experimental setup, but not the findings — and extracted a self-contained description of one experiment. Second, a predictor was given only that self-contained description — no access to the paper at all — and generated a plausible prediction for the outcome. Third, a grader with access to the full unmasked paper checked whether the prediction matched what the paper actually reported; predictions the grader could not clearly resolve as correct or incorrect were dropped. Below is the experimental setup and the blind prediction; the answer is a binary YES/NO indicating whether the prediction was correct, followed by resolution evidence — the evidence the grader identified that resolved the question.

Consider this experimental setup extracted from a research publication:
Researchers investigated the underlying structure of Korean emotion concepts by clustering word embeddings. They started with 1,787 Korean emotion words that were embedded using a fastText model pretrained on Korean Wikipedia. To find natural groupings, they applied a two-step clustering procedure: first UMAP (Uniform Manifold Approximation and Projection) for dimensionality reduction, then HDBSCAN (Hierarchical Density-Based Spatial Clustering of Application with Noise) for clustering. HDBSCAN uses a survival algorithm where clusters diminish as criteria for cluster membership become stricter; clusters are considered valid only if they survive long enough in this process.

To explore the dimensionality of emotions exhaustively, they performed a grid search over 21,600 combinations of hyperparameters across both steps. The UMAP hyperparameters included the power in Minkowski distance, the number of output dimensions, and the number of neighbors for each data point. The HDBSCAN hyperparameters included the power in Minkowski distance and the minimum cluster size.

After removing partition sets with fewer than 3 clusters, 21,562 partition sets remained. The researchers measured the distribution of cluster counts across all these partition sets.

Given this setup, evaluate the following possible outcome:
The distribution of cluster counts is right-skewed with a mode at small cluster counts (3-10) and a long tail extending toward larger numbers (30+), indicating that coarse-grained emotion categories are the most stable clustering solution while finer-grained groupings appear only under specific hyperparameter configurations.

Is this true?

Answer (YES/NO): NO